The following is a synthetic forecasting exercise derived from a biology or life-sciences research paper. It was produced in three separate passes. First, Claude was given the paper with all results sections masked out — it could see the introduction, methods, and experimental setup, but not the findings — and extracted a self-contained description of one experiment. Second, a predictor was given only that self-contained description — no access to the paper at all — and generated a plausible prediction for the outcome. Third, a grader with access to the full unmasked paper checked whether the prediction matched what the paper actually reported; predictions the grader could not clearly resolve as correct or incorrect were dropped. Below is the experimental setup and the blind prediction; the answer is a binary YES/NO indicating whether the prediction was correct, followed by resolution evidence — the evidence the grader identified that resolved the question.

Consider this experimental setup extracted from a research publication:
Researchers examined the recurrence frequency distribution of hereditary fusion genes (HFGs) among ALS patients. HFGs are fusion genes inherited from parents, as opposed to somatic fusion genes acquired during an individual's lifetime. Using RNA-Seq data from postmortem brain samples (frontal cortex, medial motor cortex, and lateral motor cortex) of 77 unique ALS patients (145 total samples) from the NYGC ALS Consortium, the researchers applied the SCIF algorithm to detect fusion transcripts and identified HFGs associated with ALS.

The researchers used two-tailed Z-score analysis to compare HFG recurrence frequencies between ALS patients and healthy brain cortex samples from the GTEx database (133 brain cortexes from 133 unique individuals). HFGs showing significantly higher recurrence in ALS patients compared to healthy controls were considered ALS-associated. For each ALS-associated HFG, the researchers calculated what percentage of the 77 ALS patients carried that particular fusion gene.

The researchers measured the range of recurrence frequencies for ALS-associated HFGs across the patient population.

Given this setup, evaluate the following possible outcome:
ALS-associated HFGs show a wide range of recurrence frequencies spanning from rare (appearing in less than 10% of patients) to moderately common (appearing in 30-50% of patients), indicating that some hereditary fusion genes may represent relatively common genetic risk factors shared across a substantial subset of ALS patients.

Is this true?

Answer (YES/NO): NO